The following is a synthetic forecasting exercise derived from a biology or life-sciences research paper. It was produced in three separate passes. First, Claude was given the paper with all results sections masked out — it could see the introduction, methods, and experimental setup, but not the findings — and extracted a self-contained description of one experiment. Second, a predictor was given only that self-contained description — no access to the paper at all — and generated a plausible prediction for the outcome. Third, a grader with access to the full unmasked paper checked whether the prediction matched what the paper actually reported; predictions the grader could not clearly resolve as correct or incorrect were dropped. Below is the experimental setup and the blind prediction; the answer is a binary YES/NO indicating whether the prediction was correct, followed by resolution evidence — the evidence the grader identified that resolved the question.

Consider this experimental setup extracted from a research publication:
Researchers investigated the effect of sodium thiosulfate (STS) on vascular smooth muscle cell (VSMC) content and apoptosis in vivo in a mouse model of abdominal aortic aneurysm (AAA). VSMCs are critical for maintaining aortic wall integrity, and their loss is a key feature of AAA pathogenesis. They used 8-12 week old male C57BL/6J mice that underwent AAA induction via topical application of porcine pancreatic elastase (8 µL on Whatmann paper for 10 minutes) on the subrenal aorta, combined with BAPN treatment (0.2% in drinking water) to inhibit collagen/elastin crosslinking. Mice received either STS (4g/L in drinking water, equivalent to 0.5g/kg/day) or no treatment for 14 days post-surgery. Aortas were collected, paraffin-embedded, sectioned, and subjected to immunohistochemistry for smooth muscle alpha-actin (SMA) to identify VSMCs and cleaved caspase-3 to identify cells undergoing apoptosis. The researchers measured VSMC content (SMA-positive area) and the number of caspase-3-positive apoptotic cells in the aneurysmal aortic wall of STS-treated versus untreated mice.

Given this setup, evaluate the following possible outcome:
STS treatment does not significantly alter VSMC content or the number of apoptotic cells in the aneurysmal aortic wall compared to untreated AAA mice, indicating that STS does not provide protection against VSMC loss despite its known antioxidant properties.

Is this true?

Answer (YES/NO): NO